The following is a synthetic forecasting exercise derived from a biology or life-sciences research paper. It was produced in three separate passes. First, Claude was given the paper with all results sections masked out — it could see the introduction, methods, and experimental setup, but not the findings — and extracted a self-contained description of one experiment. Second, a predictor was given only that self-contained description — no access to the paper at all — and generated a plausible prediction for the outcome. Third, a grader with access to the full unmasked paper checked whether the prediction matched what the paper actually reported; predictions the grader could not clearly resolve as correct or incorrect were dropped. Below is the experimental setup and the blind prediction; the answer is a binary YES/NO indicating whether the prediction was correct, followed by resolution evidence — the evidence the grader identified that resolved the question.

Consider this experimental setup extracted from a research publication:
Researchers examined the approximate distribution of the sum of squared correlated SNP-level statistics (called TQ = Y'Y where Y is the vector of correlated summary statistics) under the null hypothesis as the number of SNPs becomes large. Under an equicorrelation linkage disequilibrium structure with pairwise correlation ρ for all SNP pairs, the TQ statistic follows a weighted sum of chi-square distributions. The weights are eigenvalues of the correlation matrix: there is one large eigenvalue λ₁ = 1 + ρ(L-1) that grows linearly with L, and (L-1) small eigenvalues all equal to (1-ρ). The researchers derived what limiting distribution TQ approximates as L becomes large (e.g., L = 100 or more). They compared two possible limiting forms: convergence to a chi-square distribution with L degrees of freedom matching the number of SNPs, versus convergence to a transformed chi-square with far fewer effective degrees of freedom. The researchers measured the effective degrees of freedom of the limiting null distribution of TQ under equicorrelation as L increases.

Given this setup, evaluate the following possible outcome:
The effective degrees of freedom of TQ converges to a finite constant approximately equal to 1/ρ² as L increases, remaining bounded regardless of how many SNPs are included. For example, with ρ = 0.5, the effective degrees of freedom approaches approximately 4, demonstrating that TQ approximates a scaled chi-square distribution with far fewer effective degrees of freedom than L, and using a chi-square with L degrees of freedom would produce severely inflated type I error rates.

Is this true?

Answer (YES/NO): NO